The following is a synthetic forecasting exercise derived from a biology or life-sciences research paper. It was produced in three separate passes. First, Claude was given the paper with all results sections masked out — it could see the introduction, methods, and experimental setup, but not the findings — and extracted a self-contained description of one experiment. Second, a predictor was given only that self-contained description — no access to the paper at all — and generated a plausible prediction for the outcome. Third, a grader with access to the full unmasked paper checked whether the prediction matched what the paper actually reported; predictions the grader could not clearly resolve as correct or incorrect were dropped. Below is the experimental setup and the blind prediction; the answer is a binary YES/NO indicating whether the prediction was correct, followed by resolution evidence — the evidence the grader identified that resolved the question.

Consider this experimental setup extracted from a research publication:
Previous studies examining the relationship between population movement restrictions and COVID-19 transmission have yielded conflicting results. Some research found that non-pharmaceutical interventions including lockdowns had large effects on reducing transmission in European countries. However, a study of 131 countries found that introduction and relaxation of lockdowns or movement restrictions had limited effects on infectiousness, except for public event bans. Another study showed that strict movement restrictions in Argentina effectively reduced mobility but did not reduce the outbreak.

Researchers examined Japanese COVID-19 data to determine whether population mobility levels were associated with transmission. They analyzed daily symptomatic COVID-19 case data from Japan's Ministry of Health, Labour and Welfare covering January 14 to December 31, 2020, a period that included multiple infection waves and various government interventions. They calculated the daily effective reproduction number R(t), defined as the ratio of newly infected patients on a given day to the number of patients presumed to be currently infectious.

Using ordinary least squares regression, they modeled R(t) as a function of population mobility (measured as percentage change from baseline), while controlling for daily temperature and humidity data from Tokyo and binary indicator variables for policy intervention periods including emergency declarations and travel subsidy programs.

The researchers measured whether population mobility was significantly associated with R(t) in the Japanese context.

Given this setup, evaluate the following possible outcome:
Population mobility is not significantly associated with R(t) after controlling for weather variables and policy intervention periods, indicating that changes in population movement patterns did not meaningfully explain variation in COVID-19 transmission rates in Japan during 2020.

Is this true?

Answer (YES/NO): NO